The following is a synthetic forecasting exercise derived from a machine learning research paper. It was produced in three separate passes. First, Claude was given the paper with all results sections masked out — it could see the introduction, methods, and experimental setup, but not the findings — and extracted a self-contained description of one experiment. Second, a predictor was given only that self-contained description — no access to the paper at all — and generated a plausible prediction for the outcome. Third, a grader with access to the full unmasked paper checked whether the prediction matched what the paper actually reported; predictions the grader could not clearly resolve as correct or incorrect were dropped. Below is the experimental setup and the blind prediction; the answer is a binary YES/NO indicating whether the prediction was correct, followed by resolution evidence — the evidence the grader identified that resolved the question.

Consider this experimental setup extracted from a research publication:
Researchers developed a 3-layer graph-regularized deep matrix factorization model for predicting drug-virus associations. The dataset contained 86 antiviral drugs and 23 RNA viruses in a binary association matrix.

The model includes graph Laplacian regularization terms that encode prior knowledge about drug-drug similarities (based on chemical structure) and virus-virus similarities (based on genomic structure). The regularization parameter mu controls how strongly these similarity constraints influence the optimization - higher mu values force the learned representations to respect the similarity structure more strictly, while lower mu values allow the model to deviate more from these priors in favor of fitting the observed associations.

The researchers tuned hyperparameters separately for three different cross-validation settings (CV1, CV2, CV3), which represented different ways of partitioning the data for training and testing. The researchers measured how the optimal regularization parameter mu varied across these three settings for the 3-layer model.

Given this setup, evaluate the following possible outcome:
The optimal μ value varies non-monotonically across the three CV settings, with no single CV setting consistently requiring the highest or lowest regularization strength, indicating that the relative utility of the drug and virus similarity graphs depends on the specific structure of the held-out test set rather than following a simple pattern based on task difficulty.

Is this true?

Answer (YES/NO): NO